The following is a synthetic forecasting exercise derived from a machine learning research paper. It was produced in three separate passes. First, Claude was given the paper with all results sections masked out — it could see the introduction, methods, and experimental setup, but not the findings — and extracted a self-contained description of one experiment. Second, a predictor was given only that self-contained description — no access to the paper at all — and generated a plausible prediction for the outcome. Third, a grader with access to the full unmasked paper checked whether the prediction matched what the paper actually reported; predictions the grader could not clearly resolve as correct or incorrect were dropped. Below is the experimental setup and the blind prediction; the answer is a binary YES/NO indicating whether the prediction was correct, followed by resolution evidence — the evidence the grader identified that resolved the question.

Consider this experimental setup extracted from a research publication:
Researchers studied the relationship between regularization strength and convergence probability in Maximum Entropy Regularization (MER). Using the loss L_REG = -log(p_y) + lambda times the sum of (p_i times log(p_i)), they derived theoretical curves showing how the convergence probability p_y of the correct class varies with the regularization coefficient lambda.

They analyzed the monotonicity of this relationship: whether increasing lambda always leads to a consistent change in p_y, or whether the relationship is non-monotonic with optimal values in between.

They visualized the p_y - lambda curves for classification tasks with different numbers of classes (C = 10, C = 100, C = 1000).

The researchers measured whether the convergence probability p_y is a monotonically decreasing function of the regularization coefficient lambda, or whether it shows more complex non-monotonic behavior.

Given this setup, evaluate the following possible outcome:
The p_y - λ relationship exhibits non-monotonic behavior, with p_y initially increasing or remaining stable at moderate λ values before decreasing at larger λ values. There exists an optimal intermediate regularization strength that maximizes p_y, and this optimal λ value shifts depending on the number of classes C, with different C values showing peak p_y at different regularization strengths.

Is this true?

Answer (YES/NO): NO